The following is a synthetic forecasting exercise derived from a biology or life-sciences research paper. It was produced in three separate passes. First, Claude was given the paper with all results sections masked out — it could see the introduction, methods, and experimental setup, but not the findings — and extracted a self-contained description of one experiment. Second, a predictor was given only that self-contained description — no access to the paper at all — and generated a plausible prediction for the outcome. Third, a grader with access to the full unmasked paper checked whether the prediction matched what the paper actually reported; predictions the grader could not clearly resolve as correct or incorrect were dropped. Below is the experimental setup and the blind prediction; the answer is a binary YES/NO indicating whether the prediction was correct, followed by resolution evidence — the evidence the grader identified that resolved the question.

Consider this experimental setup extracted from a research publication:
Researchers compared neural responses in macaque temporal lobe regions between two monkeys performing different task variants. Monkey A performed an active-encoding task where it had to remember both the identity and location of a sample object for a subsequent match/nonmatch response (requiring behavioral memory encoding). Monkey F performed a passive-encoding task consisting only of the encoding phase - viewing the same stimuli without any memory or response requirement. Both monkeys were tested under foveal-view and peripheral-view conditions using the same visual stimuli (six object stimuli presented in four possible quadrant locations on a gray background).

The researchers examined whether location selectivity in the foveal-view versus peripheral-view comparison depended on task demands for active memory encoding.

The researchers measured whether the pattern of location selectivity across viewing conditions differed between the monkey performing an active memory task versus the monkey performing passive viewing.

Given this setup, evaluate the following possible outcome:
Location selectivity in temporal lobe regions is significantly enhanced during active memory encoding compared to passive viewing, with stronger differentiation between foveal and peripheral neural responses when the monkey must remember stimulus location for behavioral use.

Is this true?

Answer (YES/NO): NO